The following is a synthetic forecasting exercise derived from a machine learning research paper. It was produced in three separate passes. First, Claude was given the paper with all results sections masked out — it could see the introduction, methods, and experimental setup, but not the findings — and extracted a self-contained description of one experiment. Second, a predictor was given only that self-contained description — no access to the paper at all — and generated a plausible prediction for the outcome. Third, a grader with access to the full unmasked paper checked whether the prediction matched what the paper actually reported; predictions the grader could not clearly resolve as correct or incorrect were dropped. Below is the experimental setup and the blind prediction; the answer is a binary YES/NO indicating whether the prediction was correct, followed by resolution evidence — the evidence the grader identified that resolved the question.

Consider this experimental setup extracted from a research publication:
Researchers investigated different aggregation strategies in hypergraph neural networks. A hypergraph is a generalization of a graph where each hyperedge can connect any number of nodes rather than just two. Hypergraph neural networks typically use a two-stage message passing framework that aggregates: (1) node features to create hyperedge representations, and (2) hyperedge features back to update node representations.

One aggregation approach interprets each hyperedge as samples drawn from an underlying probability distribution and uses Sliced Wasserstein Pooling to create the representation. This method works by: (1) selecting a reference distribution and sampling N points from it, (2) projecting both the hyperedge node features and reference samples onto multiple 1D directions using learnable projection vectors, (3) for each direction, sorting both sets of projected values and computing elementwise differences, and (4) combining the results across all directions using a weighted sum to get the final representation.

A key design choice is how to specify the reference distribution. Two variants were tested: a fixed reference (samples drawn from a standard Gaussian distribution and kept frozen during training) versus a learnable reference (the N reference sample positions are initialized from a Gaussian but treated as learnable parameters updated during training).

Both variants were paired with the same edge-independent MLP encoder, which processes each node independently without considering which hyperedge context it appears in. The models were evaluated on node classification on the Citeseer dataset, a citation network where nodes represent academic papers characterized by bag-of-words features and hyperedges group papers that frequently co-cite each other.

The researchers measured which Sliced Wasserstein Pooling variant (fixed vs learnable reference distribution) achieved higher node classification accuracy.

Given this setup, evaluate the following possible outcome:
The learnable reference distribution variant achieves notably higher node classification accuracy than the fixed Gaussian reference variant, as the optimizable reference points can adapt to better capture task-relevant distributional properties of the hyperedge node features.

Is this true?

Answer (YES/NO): NO